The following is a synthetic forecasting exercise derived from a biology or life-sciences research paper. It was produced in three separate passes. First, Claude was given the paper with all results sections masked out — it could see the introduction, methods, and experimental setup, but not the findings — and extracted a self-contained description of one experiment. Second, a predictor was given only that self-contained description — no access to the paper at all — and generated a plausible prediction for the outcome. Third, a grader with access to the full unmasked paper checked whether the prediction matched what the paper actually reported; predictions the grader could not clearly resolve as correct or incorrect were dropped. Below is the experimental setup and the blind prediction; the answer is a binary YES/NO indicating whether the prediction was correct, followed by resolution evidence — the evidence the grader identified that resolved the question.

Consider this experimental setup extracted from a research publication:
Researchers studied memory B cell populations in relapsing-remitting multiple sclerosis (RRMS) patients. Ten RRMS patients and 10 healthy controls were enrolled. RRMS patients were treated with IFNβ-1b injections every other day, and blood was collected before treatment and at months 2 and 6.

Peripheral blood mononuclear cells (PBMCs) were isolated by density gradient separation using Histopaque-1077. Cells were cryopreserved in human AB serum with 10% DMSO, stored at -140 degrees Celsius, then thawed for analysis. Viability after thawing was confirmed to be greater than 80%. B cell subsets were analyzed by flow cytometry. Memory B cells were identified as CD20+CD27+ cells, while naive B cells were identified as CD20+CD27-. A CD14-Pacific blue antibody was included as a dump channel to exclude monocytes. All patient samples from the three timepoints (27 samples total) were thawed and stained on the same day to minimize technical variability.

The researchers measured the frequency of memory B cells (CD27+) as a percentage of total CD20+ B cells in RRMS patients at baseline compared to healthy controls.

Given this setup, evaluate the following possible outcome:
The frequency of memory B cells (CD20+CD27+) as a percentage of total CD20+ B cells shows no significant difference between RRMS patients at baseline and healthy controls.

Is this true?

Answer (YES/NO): NO